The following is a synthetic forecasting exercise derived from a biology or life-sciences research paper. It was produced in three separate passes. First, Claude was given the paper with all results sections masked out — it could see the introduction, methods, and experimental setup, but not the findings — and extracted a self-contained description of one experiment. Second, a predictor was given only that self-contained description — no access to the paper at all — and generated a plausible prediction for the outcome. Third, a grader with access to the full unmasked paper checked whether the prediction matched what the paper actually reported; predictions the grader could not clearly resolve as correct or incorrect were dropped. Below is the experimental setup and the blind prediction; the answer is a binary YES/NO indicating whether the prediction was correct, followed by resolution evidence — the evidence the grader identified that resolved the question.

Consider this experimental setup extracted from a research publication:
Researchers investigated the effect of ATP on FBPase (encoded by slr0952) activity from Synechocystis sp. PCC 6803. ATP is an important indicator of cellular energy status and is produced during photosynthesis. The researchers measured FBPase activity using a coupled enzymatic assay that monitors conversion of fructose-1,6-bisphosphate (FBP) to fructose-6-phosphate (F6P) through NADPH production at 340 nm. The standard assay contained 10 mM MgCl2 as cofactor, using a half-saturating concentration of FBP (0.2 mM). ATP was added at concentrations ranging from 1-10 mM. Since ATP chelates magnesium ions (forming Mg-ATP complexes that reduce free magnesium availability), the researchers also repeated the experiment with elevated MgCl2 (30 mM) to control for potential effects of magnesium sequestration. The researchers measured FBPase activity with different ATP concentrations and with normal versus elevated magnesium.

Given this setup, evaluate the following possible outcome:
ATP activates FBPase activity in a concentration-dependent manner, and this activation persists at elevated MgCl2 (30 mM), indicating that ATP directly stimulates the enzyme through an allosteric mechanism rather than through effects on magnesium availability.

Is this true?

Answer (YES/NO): NO